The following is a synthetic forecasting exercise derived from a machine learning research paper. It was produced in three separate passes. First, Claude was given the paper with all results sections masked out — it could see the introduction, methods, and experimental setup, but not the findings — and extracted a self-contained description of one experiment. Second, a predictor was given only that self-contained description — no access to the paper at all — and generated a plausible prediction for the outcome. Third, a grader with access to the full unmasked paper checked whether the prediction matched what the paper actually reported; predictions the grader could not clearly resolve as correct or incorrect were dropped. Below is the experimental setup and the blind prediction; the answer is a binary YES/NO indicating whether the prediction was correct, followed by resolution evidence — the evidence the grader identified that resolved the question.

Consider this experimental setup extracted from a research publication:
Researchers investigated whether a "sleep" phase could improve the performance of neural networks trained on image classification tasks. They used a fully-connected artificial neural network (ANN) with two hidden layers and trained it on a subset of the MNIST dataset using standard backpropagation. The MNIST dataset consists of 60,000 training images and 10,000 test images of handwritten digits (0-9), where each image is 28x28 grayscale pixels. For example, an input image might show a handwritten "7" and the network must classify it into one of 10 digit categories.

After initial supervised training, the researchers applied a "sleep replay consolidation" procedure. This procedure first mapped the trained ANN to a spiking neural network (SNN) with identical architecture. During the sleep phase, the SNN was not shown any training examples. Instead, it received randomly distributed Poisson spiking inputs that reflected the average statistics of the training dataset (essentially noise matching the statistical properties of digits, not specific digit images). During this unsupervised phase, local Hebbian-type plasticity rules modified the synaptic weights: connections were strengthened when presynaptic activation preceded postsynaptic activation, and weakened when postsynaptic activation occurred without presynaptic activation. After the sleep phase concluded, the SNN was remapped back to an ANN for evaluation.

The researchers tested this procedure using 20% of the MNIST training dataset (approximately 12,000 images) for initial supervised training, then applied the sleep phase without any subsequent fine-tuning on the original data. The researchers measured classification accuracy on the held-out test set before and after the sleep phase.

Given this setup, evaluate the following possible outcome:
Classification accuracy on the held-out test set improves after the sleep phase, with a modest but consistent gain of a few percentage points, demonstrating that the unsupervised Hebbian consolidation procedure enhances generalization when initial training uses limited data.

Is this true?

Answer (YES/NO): NO